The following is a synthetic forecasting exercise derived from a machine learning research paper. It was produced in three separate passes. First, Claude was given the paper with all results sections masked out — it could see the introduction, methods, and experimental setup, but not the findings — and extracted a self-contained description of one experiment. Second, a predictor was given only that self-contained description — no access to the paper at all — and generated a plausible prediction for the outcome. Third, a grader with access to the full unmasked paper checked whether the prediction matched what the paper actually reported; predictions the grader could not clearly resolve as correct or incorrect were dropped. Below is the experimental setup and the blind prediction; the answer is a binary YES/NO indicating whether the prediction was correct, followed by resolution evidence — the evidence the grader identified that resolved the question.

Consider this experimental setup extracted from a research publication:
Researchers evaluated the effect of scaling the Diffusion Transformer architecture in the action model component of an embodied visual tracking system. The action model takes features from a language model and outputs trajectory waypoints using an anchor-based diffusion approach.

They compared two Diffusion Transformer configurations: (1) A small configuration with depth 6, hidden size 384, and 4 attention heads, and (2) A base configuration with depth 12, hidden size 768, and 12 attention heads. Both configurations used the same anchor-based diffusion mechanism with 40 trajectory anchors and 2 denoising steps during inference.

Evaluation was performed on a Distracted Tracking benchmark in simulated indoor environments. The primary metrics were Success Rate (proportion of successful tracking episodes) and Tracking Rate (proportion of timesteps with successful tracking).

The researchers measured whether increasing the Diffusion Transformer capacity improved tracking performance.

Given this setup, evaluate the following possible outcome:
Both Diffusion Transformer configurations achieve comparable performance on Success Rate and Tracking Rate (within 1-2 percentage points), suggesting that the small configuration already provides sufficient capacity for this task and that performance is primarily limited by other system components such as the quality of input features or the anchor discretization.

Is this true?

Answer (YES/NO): NO